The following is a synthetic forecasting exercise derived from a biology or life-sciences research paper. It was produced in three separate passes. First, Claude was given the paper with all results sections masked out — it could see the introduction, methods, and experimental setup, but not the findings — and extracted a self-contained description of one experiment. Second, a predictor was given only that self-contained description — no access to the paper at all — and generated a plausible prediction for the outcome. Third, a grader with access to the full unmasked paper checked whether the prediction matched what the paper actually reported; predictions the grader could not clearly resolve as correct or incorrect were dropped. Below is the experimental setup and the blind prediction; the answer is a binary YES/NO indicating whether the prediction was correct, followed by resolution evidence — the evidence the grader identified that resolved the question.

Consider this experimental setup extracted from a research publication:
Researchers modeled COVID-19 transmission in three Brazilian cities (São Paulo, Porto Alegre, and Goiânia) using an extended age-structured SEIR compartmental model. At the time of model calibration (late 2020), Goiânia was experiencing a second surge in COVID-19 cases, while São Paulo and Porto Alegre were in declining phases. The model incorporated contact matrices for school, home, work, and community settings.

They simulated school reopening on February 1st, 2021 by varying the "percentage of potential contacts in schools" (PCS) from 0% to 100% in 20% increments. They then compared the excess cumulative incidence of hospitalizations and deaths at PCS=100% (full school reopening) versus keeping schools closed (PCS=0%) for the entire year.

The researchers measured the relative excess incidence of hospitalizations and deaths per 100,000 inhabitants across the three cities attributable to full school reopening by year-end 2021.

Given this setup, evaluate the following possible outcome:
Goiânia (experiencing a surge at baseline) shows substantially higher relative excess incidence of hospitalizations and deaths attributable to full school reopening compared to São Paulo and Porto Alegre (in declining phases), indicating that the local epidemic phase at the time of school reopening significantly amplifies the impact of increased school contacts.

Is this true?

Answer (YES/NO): NO